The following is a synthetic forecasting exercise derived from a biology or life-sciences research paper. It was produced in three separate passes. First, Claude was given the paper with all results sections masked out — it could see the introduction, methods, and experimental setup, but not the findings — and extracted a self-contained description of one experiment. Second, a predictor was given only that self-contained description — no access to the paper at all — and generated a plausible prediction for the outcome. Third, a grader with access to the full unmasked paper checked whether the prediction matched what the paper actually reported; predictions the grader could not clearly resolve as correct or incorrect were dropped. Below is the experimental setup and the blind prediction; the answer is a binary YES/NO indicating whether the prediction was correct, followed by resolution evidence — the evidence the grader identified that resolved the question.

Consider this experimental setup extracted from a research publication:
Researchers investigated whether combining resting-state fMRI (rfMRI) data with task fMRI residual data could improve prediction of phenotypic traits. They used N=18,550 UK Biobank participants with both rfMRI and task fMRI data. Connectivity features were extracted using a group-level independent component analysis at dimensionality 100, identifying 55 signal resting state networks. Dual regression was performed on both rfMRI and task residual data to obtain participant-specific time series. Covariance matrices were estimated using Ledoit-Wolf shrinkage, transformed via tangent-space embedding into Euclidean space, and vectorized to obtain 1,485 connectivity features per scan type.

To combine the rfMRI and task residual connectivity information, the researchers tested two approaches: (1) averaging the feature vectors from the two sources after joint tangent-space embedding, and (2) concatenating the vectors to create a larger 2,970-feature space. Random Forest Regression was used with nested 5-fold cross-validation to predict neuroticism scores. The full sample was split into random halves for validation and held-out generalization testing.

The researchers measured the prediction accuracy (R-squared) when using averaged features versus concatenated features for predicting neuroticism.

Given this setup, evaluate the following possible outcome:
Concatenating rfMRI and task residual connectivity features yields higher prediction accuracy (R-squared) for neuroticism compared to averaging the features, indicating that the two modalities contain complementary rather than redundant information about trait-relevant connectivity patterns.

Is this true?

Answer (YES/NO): NO